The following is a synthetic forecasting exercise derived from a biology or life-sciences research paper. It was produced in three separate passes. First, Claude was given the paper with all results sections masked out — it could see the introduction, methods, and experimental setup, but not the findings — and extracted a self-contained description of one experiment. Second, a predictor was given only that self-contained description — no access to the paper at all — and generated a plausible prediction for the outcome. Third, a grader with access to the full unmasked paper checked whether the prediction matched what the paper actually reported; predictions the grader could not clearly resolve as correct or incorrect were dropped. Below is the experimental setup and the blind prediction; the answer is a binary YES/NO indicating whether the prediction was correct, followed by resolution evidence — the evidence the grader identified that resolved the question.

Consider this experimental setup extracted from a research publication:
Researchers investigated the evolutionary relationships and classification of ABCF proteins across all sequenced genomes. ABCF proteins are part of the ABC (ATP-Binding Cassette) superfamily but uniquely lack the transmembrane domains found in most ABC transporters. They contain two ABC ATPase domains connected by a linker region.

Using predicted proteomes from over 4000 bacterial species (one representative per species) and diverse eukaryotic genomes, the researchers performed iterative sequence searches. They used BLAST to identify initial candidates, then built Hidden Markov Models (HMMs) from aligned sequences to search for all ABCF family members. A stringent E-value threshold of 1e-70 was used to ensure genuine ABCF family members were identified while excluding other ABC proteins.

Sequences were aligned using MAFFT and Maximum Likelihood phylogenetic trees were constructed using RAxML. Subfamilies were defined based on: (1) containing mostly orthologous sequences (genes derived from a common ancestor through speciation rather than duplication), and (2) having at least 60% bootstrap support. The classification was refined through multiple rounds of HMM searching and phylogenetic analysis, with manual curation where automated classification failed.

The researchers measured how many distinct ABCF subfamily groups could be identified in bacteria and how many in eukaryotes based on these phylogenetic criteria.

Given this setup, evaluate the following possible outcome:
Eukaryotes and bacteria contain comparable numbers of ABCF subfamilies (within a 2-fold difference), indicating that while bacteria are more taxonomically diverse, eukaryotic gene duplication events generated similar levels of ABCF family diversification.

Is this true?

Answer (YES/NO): YES